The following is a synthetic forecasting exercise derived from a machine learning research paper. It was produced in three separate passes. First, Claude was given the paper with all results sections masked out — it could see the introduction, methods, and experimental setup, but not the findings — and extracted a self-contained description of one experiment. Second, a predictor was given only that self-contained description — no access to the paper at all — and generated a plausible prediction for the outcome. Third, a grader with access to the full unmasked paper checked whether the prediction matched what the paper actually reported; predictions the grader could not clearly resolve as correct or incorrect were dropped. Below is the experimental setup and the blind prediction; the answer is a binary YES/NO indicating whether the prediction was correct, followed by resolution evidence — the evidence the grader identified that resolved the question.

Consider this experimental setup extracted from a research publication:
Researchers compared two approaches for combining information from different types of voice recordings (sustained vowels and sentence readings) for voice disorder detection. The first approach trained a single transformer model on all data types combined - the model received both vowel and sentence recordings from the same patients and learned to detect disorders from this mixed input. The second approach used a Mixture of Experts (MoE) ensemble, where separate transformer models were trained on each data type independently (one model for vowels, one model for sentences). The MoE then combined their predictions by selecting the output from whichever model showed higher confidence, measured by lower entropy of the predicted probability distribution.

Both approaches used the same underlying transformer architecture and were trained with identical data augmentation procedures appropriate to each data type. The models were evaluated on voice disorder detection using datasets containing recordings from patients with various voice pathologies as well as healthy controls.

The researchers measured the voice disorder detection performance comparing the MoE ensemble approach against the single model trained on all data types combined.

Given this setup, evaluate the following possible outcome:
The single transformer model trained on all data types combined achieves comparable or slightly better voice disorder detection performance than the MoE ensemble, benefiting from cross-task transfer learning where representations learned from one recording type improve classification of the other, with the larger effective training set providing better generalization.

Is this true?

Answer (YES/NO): NO